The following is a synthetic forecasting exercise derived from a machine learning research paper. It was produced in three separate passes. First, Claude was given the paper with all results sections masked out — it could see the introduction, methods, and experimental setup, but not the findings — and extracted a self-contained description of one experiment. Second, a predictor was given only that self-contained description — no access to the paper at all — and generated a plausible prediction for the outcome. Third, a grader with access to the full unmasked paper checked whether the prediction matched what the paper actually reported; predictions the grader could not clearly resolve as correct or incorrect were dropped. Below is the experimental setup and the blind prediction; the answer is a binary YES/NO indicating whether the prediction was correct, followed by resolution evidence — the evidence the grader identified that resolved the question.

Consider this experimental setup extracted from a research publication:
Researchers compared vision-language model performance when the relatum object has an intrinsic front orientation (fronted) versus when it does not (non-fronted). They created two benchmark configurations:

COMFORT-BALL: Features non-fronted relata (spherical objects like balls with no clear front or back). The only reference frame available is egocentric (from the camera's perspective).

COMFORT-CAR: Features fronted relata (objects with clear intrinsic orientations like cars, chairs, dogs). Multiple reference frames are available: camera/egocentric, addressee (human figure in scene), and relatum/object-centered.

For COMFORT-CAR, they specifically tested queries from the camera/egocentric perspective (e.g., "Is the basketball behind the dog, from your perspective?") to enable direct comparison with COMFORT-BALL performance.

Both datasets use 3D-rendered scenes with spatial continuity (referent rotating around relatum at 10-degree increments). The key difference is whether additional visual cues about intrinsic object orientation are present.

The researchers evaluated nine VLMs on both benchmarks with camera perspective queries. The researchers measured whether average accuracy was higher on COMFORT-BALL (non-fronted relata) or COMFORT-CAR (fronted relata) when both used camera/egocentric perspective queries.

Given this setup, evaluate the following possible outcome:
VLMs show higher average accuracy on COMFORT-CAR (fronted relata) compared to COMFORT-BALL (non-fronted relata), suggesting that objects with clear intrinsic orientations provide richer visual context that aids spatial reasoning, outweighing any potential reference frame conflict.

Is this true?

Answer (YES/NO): NO